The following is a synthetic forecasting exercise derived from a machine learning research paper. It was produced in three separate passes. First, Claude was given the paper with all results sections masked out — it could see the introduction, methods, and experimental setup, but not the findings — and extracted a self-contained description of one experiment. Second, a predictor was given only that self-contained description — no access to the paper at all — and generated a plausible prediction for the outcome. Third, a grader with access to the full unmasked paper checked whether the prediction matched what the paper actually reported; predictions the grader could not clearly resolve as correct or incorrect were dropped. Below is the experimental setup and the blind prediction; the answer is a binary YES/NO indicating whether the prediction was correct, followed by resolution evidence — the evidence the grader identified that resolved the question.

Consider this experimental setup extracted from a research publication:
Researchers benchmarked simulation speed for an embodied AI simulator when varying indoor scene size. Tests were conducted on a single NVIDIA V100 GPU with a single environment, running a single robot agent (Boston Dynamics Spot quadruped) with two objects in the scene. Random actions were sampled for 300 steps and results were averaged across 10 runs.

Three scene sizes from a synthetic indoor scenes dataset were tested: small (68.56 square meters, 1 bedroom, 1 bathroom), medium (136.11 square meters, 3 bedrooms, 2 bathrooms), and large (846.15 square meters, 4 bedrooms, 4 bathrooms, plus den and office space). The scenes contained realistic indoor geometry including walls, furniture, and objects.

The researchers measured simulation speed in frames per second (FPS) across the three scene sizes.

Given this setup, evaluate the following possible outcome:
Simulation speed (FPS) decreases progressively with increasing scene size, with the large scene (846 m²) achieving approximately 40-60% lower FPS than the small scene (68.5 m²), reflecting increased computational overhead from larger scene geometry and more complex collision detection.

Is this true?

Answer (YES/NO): NO